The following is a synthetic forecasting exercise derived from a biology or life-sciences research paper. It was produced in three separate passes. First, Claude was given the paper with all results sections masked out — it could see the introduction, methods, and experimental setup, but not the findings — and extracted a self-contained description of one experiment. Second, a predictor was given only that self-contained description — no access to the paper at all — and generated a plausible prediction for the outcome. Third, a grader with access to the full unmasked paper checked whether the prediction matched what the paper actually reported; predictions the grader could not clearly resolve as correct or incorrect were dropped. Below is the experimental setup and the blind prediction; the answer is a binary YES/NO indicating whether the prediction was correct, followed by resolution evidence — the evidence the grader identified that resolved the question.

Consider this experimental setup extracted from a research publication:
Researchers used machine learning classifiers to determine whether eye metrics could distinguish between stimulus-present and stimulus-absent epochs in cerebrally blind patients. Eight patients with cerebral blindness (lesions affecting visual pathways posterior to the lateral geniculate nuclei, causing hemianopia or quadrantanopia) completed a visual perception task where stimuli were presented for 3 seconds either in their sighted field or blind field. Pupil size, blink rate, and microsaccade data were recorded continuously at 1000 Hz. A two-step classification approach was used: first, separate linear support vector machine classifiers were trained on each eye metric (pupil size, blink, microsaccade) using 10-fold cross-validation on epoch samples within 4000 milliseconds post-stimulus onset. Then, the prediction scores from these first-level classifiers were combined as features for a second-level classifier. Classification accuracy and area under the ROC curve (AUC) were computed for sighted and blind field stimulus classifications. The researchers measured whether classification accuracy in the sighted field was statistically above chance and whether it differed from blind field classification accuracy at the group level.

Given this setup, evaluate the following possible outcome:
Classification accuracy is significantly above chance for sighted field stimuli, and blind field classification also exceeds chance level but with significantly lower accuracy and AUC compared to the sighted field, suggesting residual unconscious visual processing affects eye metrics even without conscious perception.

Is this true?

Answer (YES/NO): NO